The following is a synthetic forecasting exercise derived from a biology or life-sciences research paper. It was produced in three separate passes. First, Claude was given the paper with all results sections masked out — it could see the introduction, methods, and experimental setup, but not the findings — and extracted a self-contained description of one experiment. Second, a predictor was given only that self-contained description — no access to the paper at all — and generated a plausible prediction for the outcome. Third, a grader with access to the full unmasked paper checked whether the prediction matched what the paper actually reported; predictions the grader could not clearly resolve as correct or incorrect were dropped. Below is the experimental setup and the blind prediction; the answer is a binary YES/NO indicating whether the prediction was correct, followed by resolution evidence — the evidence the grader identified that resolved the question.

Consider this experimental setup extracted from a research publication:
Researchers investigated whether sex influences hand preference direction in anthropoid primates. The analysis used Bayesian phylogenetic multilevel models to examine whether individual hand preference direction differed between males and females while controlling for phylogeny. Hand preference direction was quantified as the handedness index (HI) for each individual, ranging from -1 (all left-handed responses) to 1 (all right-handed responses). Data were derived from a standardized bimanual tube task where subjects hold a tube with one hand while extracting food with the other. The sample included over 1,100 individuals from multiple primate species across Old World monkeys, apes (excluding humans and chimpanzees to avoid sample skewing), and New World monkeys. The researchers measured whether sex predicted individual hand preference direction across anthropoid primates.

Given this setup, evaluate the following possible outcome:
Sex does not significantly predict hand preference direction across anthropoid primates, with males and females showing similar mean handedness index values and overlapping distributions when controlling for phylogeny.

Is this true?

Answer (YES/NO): YES